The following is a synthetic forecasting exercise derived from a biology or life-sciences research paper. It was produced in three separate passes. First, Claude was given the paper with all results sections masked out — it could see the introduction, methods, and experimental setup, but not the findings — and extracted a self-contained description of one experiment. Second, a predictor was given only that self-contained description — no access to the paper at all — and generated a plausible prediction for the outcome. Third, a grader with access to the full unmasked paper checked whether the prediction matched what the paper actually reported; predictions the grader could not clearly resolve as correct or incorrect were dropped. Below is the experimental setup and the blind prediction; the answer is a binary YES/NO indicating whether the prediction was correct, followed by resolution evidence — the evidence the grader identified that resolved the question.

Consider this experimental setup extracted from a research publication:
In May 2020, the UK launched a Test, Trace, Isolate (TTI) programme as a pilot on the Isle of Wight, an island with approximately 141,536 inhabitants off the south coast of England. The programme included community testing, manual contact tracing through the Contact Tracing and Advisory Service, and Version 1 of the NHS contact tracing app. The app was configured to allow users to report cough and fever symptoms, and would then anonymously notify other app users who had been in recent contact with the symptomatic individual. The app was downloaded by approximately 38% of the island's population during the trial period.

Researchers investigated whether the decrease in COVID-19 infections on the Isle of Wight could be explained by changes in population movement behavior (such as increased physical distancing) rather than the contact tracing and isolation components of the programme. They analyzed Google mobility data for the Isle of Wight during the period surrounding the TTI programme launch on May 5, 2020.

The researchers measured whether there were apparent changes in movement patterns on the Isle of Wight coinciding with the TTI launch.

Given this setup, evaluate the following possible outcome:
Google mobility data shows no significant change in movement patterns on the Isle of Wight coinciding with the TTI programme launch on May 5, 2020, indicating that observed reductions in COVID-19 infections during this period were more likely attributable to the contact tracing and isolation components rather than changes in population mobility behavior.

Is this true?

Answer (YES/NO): YES